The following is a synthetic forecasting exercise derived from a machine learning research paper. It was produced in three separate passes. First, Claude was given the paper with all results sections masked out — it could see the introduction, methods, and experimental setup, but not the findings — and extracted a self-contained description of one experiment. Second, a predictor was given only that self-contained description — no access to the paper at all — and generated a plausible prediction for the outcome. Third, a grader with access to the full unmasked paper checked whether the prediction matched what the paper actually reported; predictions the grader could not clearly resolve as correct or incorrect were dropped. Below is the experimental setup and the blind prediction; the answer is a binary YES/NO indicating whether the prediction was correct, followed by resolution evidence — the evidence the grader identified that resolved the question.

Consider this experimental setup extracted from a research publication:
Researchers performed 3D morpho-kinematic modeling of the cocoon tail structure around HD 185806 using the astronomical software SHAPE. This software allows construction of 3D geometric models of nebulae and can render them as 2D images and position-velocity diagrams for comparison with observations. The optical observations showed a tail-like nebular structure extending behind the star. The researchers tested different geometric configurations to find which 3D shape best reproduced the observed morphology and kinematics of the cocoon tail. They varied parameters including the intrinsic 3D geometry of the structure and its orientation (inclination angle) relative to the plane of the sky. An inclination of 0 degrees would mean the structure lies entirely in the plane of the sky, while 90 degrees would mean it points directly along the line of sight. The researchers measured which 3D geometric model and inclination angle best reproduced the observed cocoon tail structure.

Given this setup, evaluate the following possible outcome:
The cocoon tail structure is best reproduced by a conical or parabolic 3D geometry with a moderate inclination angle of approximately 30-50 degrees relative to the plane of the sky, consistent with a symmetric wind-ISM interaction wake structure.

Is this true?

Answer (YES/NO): NO